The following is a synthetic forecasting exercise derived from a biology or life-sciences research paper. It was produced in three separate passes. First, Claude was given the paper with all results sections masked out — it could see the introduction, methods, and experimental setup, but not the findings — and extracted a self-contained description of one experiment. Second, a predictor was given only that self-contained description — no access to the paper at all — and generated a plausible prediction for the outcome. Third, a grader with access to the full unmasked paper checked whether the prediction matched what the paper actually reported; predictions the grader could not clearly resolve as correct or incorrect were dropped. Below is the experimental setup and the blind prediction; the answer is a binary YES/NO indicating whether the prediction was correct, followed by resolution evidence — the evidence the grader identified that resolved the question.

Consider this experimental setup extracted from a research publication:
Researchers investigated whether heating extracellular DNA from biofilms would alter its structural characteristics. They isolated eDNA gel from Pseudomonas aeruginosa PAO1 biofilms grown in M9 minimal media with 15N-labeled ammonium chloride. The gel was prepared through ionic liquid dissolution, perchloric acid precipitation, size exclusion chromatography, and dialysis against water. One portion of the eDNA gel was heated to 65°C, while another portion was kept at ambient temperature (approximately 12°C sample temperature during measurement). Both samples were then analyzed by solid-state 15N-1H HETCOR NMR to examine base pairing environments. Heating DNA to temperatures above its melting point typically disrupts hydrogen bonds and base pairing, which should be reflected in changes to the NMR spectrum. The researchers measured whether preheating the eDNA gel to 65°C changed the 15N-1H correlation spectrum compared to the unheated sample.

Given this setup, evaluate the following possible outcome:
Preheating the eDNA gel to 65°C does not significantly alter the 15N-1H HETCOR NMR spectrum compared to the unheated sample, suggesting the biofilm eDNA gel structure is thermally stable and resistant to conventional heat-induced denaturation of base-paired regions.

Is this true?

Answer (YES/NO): NO